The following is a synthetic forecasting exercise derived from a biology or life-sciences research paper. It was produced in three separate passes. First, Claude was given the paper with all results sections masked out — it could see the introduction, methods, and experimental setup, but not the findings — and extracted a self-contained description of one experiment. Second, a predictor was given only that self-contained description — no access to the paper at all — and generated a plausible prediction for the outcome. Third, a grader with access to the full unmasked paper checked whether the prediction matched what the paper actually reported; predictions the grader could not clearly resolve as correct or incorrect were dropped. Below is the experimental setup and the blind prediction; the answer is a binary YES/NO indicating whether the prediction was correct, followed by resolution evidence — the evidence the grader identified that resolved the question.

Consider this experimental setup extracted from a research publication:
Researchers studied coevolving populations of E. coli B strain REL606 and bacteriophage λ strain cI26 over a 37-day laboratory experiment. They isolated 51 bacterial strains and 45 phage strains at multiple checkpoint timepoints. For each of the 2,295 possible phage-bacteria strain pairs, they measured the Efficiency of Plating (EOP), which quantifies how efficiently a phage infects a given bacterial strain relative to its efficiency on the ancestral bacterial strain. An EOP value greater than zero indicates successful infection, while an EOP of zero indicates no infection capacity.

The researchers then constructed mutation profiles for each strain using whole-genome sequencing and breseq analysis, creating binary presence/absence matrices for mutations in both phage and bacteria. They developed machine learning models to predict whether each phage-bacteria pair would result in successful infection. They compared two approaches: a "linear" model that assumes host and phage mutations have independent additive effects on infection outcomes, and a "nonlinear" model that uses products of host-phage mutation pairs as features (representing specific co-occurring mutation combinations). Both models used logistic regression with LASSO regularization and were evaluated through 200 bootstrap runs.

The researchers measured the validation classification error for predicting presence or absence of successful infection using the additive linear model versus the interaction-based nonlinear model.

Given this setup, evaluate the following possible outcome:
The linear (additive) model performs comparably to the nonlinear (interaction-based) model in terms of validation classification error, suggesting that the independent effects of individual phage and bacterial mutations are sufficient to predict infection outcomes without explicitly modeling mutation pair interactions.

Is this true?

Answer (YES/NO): NO